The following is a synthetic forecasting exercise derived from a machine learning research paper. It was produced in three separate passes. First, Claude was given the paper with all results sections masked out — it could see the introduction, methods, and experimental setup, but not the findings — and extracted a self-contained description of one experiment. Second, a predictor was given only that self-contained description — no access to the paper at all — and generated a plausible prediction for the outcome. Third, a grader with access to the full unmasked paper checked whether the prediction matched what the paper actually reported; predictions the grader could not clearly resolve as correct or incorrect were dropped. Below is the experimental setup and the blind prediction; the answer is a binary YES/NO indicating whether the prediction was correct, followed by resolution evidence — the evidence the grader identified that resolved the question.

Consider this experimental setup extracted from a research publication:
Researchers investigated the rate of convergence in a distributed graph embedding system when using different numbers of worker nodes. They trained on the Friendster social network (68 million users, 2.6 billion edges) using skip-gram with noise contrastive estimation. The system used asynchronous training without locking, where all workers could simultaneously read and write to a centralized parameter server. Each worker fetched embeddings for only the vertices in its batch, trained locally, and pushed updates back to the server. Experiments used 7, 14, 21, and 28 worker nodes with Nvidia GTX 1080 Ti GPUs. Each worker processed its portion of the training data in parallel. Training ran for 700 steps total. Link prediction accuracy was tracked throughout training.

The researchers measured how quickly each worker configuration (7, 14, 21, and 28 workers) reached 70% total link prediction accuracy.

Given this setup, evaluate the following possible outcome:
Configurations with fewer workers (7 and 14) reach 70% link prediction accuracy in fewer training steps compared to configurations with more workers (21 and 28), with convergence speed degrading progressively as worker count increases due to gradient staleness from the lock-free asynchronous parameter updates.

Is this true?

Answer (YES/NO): NO